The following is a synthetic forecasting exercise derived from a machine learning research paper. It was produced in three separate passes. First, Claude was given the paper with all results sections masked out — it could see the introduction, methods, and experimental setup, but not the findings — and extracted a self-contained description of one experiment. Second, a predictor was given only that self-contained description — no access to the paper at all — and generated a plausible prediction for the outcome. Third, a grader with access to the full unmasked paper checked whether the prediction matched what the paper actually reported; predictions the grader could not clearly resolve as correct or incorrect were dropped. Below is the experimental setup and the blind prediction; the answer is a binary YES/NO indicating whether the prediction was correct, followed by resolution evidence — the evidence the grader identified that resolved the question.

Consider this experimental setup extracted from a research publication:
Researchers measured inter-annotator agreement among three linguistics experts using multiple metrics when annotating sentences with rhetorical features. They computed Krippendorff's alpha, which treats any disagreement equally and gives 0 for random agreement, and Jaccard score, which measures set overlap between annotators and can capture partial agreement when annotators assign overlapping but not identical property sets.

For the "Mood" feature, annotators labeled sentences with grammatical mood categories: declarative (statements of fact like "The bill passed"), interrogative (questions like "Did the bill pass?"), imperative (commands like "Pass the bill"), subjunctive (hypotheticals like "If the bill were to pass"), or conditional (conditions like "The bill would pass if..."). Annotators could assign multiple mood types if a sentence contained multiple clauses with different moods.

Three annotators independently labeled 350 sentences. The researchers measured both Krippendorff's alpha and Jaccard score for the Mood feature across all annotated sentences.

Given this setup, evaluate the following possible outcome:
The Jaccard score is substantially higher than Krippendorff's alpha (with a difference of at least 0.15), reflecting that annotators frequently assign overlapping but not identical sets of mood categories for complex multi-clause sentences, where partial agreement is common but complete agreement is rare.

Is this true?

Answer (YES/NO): NO